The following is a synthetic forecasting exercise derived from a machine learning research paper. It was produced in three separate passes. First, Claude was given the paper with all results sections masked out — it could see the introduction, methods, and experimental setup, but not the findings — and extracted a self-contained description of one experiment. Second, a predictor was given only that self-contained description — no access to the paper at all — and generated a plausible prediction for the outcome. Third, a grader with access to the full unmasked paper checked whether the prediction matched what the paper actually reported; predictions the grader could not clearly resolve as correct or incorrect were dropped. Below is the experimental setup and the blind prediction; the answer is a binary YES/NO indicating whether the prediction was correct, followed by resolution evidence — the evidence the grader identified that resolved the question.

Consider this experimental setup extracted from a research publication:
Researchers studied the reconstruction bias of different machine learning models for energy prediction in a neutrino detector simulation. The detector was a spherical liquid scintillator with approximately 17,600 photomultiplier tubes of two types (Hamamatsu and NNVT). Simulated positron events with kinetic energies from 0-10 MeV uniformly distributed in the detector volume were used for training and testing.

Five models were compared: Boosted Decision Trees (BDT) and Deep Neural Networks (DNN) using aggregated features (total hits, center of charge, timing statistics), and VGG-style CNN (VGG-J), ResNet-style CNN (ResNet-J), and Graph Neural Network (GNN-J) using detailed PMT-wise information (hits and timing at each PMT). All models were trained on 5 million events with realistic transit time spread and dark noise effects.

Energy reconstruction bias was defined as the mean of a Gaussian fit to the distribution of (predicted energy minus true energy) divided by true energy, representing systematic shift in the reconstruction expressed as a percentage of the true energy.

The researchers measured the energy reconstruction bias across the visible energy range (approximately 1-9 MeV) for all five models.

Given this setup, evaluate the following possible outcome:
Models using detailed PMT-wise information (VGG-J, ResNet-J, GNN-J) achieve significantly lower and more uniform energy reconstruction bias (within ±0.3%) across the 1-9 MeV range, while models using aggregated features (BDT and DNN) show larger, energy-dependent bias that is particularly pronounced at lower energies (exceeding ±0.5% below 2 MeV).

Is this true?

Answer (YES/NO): NO